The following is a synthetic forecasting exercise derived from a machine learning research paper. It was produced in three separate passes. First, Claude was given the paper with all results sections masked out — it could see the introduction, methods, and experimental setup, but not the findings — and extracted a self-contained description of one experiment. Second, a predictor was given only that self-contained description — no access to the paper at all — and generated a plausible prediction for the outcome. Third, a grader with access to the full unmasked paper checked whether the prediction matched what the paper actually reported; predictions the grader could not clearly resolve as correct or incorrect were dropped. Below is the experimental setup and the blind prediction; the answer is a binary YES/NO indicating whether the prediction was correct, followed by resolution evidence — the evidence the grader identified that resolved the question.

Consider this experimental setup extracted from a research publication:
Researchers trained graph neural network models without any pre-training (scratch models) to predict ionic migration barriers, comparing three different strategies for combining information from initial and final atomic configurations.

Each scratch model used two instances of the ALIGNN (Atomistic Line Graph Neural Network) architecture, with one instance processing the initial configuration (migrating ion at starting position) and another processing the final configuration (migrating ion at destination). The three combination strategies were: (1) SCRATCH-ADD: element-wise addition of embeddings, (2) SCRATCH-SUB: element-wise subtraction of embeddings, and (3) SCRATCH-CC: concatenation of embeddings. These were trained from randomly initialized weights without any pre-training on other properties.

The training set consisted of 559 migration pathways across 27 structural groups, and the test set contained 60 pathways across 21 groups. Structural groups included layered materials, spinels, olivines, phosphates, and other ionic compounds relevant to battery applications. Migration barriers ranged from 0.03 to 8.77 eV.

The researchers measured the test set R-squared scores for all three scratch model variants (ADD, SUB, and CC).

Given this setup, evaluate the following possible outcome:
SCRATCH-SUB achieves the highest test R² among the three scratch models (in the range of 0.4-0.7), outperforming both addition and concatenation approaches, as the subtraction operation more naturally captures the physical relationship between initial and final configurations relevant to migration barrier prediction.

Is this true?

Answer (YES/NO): NO